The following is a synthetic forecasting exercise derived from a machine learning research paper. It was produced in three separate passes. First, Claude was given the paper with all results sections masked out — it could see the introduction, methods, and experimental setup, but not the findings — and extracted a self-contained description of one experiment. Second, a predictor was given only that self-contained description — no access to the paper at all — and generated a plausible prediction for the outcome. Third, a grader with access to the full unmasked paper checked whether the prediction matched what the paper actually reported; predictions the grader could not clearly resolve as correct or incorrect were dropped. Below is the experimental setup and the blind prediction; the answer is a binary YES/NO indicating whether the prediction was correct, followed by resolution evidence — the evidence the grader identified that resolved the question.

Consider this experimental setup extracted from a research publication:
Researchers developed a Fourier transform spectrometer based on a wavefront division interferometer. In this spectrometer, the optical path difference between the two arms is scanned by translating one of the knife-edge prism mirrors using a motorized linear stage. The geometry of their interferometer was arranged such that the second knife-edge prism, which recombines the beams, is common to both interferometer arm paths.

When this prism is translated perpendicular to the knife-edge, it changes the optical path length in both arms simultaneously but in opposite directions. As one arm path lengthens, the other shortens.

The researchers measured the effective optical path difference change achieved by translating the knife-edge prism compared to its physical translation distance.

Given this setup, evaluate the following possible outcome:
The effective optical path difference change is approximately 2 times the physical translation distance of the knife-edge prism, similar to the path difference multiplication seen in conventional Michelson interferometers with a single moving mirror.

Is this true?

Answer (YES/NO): YES